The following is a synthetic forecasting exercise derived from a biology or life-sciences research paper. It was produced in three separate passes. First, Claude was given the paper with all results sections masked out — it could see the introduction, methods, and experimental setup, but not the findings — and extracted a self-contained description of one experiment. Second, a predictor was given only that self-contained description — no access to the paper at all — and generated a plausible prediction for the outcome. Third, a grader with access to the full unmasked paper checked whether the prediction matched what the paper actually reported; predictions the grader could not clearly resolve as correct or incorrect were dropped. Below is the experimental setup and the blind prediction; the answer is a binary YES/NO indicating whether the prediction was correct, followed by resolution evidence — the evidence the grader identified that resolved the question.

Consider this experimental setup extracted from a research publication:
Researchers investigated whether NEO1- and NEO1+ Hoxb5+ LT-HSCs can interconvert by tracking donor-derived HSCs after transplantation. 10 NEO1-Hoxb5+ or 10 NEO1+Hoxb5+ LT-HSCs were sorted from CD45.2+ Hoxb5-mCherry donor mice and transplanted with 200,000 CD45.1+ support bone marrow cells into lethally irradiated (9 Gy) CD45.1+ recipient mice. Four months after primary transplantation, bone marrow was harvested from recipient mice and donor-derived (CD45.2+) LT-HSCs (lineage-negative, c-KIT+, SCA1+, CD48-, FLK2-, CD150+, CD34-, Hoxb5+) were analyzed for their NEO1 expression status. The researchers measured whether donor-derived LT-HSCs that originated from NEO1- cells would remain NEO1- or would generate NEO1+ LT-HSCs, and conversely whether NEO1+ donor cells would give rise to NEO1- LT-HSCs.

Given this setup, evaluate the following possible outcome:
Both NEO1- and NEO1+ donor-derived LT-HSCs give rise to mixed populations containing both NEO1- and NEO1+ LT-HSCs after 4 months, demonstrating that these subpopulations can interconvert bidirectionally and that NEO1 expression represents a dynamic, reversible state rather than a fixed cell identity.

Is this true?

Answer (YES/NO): NO